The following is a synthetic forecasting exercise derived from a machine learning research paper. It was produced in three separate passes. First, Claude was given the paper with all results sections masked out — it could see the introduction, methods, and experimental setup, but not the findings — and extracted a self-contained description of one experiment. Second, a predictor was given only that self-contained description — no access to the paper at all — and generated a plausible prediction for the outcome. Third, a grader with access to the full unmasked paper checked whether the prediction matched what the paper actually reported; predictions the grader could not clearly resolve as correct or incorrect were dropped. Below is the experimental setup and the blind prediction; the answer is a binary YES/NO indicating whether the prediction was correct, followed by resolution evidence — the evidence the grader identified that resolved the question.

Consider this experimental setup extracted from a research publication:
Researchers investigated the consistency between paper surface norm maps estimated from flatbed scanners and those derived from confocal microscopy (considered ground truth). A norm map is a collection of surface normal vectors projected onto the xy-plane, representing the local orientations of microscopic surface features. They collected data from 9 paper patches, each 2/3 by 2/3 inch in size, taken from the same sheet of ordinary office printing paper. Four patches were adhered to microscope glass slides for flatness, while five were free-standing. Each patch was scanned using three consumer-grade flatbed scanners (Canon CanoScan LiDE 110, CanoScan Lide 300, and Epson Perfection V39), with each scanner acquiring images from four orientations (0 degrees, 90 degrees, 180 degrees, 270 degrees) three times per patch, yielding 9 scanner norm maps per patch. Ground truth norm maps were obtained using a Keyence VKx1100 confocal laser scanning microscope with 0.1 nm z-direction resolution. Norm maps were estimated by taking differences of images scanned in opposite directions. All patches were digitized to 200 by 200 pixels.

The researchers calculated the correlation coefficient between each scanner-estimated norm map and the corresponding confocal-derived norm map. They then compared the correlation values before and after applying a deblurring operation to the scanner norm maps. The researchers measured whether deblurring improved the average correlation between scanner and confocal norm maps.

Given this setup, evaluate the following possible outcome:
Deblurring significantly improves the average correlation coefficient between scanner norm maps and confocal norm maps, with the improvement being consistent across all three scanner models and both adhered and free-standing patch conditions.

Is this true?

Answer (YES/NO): NO